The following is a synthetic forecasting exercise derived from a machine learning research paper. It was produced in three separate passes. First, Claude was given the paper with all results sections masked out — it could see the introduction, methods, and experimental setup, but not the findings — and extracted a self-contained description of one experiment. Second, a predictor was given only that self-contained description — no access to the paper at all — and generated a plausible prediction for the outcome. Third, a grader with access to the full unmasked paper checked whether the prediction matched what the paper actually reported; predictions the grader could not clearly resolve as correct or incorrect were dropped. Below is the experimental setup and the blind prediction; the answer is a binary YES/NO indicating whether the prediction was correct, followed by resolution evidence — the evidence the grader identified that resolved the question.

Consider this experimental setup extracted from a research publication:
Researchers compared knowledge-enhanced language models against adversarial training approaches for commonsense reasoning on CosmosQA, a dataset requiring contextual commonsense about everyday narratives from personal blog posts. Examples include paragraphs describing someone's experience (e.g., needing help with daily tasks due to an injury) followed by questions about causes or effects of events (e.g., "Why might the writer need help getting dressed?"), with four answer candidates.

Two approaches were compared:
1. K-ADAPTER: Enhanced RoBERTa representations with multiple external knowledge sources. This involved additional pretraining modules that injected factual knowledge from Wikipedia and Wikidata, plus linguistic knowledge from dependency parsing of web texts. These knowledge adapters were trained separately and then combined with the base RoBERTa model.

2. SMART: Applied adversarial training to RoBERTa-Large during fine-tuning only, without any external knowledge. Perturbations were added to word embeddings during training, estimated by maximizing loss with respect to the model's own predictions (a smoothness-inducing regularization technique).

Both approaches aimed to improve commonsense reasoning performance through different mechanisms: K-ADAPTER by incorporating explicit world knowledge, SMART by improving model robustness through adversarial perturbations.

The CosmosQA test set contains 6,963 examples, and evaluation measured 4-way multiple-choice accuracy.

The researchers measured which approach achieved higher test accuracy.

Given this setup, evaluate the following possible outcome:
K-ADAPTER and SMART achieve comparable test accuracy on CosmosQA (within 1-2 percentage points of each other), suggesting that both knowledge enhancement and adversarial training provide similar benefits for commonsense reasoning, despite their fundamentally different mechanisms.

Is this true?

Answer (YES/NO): YES